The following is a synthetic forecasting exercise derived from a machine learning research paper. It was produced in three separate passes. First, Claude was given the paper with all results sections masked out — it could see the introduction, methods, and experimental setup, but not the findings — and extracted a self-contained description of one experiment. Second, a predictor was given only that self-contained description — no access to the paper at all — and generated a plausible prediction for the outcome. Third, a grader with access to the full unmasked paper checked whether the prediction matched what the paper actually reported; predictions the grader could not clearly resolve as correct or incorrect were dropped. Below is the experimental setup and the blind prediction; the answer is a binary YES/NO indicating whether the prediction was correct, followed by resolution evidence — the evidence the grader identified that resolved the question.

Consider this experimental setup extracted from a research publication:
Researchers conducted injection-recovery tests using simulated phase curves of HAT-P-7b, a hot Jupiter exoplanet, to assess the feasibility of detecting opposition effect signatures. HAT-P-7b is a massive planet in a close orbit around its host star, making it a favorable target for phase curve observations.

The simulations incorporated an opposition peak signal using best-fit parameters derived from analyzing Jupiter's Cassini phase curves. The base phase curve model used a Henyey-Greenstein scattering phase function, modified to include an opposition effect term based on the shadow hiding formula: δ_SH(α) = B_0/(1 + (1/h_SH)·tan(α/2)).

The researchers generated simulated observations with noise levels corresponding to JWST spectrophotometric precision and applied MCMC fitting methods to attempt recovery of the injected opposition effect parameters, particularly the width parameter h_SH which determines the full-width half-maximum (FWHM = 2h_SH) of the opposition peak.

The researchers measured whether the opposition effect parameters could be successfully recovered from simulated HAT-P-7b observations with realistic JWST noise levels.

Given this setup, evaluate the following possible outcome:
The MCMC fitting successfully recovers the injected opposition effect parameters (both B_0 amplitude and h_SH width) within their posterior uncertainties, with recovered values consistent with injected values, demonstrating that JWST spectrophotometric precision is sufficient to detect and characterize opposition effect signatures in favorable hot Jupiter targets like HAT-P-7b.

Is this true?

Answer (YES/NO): NO